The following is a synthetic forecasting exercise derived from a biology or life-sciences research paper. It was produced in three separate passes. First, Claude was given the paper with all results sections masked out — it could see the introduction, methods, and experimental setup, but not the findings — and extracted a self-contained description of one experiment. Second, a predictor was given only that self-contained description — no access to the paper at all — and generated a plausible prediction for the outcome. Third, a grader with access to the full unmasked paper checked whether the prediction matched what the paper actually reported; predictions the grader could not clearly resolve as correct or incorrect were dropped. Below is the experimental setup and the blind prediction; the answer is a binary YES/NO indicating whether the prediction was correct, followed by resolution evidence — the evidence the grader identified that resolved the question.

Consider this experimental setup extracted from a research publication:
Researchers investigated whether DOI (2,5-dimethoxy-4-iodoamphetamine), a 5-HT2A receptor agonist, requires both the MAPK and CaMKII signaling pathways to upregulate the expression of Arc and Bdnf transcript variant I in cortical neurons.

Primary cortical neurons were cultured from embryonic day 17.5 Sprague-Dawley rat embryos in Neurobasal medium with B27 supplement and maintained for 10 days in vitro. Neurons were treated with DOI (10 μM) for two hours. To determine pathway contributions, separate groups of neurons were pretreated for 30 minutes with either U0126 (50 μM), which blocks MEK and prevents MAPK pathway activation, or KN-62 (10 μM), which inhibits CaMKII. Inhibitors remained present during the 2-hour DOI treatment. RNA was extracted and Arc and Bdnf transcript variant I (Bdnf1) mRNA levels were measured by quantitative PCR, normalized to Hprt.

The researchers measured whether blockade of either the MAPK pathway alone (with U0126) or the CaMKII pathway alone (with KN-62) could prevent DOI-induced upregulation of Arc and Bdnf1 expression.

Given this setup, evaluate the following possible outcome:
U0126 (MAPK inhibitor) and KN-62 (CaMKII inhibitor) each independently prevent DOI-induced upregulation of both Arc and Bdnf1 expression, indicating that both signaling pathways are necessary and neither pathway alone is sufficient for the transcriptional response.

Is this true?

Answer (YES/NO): YES